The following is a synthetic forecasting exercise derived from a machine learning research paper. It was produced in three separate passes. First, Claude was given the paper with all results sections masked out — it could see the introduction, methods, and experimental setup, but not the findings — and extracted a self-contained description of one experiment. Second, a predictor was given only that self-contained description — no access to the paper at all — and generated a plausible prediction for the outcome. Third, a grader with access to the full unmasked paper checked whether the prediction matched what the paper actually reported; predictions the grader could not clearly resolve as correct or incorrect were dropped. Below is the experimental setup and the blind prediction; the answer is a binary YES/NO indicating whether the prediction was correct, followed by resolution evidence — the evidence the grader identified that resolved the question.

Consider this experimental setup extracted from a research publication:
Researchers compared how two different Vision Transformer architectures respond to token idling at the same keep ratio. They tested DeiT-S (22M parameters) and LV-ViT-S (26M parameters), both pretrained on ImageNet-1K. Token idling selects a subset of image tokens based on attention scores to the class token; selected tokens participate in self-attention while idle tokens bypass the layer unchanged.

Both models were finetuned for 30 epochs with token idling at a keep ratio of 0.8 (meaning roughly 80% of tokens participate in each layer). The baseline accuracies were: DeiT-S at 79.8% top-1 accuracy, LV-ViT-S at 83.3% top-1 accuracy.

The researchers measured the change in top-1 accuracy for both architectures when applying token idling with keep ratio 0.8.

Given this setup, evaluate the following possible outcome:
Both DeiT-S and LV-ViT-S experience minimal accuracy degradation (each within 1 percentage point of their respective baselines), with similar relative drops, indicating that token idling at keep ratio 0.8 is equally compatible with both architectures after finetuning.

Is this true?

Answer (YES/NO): NO